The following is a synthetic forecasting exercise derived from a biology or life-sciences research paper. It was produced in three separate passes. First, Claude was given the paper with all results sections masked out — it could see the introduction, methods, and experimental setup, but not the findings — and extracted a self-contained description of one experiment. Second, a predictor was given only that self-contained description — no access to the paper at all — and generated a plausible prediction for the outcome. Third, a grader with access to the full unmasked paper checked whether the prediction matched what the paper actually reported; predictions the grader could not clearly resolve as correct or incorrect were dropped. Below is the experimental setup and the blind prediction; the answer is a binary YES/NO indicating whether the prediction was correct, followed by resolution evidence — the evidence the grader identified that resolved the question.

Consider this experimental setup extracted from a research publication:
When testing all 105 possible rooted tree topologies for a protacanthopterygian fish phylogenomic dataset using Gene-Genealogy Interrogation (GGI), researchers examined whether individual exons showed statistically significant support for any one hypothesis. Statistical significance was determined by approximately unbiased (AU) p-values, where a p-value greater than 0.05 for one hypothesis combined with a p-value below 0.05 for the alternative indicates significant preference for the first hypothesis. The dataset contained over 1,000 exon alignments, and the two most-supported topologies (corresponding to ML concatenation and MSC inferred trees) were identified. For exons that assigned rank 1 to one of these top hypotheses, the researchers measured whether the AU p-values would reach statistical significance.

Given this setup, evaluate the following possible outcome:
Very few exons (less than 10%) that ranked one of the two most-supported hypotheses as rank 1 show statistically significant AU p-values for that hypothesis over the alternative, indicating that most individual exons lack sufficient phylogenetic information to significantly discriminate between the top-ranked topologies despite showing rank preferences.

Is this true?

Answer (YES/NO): YES